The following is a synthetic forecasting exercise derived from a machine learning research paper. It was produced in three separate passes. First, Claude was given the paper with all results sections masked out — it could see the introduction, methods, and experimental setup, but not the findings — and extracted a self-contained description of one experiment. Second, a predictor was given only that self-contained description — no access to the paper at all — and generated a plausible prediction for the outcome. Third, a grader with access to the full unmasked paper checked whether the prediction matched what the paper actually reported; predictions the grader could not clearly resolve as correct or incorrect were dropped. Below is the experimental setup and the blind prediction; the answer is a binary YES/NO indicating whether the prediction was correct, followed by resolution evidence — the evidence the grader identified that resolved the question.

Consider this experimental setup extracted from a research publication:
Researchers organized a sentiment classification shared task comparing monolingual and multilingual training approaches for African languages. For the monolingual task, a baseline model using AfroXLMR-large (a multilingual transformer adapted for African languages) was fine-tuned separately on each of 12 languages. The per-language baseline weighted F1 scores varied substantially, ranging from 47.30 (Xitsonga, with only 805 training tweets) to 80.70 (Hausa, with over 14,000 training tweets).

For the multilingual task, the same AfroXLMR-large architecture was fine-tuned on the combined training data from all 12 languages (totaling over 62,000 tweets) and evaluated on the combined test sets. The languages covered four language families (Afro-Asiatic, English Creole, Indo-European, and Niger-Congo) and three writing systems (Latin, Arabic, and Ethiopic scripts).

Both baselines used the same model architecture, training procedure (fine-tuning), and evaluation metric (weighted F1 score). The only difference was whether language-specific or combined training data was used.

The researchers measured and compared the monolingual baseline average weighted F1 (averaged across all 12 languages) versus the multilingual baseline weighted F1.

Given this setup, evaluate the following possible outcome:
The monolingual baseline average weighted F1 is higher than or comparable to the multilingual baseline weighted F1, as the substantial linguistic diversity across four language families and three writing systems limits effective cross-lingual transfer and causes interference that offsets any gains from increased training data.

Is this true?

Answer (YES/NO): NO